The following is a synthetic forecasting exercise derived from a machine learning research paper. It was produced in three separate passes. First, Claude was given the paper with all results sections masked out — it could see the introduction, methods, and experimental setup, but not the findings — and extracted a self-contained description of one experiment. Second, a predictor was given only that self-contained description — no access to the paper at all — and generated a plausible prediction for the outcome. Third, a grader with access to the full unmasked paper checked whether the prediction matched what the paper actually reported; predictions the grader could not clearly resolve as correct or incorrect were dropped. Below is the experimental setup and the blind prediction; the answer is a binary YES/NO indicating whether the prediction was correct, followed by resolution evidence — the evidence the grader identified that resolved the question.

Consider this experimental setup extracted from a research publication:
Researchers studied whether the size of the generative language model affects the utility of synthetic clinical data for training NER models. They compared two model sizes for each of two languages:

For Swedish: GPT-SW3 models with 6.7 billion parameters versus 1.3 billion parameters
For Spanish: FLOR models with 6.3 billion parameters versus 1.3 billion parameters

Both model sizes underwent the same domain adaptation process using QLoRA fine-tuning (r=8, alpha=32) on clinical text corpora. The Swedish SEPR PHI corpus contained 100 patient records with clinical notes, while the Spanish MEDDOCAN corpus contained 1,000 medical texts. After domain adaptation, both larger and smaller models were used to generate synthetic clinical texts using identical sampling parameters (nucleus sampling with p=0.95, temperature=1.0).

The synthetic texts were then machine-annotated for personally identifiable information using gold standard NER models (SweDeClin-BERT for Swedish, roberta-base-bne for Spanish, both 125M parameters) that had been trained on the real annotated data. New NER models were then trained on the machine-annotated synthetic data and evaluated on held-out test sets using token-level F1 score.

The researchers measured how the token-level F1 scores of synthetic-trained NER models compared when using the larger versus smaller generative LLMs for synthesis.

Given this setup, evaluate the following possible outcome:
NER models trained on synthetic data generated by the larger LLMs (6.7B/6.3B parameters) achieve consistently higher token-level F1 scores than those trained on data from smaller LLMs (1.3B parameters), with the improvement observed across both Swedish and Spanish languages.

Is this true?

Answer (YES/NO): NO